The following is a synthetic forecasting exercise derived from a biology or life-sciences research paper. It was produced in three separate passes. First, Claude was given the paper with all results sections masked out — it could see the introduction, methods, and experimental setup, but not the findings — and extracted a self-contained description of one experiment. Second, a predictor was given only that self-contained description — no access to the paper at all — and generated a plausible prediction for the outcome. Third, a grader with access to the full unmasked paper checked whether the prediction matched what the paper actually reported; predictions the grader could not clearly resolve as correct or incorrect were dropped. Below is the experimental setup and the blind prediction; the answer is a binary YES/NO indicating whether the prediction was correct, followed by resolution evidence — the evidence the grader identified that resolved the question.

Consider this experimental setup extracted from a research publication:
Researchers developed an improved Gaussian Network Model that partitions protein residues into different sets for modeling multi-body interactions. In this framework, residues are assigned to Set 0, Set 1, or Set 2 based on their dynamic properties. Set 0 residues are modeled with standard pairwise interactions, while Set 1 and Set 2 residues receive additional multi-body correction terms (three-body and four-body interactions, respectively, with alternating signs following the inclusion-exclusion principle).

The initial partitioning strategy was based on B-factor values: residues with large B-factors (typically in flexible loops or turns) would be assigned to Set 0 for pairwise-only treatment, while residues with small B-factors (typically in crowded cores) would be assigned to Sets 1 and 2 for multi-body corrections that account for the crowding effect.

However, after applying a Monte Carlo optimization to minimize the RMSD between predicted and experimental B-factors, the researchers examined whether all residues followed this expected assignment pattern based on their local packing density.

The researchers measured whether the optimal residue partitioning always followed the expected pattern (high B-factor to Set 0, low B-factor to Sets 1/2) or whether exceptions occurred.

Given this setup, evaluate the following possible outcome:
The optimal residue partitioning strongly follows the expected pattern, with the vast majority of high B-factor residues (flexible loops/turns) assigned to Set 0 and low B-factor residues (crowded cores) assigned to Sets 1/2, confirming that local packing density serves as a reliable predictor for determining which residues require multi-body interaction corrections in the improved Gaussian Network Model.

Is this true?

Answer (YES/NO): NO